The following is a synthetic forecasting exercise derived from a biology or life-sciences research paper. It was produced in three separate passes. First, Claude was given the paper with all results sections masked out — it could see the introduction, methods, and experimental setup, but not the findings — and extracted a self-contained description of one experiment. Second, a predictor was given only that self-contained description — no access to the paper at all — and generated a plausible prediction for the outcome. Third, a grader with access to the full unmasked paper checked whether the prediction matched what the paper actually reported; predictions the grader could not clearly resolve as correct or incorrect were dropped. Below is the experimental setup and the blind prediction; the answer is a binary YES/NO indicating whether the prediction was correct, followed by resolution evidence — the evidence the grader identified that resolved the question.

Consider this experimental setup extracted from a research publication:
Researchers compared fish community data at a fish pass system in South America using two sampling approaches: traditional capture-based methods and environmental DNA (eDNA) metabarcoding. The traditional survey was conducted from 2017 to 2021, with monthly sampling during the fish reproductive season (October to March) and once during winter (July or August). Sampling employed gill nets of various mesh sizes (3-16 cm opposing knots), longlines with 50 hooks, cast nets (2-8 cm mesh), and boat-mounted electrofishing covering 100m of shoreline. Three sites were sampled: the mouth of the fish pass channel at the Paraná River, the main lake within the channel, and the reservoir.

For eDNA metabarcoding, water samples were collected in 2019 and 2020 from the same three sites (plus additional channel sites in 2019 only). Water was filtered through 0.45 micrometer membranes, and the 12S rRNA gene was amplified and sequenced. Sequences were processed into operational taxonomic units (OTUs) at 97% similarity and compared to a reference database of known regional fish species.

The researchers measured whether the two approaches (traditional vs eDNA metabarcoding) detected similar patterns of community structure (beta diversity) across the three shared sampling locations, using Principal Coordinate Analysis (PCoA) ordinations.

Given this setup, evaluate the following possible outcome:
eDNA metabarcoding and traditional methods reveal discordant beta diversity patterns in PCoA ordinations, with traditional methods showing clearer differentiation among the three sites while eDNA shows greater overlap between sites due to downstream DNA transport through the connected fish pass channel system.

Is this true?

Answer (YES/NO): NO